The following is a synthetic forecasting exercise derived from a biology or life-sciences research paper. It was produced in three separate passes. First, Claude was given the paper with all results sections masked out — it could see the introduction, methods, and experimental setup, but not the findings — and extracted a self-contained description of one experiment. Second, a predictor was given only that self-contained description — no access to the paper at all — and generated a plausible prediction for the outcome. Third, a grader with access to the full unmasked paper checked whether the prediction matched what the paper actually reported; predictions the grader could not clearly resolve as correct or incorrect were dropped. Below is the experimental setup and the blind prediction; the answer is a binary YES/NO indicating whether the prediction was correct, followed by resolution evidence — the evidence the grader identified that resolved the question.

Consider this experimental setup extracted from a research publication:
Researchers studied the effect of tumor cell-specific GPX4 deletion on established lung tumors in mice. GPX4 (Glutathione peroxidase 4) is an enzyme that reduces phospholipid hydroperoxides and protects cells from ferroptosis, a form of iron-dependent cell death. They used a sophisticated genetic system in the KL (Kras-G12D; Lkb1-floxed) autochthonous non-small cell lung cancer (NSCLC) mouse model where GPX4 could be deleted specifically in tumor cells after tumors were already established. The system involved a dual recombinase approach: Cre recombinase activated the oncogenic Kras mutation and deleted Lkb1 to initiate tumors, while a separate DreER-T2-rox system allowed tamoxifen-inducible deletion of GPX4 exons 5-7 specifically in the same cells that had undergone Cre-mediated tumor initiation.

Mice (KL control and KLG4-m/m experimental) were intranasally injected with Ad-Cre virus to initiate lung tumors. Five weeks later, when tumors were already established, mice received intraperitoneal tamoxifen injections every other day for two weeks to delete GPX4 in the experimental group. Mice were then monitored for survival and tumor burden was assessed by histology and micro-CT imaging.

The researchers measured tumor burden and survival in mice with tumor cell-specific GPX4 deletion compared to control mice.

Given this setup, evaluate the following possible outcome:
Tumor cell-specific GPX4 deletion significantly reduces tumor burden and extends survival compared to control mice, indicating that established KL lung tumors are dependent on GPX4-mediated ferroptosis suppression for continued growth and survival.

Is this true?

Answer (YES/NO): NO